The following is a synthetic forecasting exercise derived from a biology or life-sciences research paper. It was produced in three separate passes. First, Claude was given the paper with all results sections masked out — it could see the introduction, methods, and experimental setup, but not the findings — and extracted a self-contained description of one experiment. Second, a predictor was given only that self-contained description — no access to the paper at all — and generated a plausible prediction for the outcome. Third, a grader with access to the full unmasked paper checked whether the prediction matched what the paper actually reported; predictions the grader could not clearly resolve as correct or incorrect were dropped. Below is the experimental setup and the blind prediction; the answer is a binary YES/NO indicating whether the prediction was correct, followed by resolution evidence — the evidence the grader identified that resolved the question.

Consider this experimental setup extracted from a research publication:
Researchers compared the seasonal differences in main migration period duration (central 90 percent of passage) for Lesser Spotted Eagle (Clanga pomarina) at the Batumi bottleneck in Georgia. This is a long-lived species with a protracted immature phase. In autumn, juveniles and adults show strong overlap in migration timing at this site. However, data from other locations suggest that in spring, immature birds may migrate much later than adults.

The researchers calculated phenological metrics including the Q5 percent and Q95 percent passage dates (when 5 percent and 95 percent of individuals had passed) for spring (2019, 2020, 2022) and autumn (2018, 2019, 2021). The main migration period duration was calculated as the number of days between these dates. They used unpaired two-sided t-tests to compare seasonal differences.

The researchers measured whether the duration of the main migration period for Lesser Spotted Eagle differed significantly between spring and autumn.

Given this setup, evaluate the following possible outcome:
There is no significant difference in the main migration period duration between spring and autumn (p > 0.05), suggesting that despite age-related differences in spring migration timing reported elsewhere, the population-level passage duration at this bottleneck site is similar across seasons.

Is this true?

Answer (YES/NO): NO